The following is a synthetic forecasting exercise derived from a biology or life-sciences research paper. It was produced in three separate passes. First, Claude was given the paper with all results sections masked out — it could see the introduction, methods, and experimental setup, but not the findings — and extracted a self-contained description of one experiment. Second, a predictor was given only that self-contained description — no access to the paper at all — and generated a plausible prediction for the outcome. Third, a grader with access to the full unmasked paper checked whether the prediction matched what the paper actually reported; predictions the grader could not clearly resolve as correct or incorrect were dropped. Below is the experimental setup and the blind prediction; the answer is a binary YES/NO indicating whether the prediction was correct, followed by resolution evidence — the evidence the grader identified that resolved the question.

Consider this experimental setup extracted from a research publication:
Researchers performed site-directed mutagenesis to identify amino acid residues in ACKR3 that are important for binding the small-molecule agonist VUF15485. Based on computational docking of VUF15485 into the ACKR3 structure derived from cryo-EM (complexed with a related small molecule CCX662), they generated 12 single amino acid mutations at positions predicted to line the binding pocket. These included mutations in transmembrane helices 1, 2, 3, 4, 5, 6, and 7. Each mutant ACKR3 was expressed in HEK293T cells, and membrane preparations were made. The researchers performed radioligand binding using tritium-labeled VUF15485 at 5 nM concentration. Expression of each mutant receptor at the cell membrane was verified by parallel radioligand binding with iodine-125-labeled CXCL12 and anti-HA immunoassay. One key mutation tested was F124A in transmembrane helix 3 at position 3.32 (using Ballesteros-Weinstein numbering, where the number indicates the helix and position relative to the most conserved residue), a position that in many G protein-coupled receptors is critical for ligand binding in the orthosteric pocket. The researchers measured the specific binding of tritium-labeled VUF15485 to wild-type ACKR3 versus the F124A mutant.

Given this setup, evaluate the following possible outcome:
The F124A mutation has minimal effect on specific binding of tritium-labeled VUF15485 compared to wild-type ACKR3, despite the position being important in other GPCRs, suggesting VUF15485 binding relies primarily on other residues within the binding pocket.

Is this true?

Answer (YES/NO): NO